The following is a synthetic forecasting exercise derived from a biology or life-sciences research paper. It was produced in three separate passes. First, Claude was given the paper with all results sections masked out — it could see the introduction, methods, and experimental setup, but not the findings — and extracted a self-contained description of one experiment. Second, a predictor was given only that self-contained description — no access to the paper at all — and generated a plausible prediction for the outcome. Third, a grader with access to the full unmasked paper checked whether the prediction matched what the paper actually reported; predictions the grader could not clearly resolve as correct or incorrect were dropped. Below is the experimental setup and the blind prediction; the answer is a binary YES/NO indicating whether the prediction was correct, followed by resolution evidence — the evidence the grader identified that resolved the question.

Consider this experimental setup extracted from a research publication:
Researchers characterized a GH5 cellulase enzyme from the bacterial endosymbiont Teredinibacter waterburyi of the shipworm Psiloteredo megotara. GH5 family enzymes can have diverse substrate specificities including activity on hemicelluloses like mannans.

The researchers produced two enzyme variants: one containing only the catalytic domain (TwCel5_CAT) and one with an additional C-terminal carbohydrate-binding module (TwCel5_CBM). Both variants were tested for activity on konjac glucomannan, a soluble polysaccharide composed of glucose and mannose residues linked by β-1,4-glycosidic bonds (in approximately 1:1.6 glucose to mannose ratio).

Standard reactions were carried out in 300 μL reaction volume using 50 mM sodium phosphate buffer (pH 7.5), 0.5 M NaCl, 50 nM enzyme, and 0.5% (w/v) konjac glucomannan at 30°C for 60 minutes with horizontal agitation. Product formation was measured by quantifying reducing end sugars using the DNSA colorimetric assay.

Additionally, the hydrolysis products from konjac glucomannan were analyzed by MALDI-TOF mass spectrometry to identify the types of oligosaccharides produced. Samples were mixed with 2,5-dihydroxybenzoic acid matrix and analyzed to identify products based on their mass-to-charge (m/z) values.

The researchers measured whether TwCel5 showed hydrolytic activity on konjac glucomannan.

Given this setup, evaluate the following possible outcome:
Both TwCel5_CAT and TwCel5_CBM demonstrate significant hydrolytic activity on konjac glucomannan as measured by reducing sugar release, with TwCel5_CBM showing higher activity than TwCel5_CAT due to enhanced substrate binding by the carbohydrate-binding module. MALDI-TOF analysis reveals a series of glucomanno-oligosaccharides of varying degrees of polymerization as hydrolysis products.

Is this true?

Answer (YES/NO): NO